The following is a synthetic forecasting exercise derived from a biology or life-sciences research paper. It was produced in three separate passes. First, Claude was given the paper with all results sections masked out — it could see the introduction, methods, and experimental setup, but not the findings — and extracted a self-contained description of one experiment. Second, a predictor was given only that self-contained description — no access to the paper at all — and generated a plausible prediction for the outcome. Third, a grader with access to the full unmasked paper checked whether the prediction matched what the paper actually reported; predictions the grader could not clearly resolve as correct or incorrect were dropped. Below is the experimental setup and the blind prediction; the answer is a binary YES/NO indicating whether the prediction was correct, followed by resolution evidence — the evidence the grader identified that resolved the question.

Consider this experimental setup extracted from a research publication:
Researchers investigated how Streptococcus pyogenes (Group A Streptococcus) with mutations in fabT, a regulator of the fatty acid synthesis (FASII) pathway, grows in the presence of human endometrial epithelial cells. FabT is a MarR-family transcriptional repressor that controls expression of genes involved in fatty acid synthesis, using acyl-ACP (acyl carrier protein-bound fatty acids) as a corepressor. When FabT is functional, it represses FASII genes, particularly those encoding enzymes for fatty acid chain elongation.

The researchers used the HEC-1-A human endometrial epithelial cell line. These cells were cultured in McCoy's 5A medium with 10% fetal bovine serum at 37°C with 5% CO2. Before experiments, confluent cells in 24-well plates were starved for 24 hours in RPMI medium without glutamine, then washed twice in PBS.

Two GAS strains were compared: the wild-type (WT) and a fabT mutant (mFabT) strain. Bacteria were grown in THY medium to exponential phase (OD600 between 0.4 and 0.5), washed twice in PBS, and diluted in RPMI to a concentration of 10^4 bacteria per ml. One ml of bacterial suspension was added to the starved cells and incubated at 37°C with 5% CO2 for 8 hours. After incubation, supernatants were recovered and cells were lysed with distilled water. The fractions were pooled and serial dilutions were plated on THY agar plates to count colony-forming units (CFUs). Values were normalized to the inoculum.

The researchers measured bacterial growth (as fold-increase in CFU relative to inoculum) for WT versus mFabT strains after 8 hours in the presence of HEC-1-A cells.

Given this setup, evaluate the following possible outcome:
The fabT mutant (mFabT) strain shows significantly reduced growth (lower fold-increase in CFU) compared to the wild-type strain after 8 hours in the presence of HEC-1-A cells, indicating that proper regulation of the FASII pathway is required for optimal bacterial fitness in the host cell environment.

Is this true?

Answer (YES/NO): YES